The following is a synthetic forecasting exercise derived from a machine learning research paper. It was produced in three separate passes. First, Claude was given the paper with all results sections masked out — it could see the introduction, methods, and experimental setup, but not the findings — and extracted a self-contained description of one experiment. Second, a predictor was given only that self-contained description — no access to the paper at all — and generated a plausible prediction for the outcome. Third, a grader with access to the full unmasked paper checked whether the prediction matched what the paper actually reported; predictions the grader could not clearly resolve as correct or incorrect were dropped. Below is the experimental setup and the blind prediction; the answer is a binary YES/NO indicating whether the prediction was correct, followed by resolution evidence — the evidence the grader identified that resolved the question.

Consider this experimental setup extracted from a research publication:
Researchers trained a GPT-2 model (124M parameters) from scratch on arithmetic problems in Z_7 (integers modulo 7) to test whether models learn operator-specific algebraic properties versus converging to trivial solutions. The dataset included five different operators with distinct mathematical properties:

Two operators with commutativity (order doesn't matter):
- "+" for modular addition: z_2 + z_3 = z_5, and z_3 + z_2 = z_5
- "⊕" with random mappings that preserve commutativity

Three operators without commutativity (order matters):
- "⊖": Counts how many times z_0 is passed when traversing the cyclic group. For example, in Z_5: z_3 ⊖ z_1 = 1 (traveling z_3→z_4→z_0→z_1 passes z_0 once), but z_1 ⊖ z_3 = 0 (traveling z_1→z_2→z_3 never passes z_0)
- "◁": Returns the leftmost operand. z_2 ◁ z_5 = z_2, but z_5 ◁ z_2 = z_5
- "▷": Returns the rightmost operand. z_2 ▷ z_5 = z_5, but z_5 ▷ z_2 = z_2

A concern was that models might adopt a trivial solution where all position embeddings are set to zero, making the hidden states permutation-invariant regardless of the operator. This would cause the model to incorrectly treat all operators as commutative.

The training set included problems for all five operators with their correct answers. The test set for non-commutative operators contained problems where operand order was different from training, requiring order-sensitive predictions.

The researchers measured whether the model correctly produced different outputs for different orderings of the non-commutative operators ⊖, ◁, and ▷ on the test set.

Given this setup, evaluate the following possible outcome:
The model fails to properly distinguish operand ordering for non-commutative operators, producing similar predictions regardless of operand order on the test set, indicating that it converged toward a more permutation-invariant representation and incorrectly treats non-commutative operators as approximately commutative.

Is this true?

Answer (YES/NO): NO